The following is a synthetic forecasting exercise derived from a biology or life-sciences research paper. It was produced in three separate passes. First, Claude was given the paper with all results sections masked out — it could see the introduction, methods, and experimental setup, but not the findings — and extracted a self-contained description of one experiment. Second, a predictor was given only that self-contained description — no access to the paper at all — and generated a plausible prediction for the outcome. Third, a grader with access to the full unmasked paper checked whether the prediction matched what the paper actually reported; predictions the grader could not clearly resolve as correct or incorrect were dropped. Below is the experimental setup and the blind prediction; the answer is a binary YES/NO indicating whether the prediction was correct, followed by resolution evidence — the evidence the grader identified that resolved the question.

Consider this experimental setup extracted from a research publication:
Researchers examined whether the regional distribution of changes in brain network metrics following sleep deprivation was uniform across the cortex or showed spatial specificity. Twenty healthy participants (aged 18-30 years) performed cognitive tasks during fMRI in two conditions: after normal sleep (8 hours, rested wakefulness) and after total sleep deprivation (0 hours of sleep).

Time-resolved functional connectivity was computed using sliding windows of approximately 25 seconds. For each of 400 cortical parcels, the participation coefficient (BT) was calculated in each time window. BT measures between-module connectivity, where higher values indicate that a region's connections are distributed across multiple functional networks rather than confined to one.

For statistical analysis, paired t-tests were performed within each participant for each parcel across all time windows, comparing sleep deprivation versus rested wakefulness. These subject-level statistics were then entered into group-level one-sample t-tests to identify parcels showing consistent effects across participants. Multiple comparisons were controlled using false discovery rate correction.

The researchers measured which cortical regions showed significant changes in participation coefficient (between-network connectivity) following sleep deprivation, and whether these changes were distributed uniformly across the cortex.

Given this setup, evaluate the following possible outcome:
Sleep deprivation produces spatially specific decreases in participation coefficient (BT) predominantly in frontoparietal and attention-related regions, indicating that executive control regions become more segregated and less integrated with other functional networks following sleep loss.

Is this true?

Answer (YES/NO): NO